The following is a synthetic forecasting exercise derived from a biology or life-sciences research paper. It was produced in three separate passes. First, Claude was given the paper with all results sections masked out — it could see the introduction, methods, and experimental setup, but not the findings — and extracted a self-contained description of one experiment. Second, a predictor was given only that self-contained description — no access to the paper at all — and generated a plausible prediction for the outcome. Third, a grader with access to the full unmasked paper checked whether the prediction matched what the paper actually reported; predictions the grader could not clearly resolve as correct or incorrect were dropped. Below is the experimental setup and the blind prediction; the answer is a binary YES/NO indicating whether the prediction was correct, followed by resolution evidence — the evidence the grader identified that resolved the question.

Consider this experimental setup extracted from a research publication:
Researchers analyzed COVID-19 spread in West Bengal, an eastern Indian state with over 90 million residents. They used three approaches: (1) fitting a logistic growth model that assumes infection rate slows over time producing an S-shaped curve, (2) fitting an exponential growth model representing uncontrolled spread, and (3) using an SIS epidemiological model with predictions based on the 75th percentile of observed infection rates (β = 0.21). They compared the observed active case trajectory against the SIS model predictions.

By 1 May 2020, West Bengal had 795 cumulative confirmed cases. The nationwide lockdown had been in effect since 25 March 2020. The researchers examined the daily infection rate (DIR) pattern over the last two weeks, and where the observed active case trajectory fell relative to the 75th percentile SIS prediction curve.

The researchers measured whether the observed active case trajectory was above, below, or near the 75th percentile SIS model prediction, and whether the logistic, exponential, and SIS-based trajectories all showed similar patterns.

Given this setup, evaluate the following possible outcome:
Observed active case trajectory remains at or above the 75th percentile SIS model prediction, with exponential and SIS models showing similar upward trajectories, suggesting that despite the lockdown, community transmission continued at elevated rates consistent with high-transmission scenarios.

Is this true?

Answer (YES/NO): YES